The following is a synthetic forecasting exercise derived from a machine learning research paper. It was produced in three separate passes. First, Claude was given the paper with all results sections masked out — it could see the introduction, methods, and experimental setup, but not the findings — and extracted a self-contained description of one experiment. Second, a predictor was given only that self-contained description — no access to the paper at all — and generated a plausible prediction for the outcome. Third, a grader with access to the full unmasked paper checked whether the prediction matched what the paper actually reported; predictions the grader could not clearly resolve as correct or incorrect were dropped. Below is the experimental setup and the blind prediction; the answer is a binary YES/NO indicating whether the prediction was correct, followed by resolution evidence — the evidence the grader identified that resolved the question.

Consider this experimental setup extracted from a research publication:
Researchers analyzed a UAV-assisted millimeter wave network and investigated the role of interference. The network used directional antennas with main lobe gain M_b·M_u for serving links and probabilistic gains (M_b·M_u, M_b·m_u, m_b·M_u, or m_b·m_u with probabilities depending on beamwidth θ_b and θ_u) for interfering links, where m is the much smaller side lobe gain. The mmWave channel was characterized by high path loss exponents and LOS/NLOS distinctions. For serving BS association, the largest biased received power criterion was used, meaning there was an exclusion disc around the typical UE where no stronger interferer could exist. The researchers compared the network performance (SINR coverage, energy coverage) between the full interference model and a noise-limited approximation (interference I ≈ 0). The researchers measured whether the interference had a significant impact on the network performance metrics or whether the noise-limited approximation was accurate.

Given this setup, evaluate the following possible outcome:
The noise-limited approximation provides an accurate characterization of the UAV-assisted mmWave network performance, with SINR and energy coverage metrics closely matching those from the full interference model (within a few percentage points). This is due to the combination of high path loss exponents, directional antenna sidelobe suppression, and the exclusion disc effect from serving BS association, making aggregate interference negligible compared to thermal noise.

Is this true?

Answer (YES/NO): YES